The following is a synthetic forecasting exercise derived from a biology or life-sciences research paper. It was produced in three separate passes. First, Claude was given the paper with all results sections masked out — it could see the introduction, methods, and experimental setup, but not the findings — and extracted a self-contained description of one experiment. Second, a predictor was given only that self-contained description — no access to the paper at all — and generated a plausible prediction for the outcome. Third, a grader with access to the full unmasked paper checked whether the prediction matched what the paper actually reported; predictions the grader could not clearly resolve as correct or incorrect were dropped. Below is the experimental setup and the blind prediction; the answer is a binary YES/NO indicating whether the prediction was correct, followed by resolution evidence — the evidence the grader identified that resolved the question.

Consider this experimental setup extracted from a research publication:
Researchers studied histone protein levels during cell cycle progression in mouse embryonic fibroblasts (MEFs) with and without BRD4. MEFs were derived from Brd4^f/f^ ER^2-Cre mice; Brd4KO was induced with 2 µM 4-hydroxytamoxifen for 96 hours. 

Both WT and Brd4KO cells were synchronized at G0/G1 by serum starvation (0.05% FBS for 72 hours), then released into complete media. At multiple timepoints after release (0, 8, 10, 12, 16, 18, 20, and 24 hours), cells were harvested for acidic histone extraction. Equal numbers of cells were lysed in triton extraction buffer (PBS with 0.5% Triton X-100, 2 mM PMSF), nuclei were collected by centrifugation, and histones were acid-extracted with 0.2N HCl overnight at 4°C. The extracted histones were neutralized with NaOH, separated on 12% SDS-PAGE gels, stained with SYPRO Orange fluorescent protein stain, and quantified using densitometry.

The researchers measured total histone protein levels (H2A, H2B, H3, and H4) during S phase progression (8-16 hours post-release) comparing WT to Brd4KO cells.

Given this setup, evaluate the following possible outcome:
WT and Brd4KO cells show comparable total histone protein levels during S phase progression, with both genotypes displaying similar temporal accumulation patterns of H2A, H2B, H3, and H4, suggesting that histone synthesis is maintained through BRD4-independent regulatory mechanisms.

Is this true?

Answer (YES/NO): NO